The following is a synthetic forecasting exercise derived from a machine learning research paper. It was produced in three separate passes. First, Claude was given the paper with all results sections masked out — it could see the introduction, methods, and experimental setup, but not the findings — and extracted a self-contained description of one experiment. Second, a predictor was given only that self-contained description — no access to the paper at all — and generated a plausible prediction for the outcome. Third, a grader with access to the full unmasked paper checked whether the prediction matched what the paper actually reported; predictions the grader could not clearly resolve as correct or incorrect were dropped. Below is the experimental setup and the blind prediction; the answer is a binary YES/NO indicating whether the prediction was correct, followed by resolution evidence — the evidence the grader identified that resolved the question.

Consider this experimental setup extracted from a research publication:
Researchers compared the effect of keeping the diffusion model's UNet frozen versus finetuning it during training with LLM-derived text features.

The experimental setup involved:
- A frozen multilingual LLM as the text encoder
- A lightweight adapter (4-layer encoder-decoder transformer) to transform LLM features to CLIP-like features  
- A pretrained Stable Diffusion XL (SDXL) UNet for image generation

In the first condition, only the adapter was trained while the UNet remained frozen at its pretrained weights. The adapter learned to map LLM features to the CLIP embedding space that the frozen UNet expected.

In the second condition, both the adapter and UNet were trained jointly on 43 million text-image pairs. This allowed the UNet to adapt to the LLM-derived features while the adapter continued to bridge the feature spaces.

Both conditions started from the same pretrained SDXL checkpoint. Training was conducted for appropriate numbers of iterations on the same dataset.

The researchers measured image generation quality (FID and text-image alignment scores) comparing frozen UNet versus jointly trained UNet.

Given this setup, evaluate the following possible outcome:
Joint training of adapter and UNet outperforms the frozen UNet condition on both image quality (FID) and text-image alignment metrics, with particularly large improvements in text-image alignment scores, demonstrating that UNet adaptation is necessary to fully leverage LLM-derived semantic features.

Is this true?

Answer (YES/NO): NO